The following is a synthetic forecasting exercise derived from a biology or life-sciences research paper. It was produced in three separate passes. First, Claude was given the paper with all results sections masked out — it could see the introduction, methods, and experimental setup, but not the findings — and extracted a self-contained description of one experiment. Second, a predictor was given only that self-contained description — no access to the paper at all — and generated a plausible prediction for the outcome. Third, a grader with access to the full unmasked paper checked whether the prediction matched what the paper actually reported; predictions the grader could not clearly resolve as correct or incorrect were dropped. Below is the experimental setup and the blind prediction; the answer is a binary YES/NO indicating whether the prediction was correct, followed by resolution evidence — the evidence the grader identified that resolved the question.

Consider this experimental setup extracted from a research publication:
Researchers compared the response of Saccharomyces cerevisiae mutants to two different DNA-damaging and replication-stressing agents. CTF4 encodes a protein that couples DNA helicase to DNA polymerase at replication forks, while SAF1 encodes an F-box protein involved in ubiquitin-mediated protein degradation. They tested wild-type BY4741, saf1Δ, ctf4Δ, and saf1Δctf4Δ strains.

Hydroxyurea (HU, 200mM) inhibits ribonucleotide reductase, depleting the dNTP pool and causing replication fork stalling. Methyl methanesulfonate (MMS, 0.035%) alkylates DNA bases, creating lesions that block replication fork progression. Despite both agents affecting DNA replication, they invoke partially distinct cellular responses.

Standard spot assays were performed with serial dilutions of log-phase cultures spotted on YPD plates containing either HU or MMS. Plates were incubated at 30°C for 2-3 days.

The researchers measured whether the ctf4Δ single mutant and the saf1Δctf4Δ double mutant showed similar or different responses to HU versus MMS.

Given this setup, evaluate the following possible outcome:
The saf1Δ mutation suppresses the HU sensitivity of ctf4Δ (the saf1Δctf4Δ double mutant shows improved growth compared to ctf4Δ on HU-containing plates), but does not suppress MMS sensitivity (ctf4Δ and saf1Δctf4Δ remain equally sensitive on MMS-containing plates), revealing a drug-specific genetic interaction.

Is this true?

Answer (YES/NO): NO